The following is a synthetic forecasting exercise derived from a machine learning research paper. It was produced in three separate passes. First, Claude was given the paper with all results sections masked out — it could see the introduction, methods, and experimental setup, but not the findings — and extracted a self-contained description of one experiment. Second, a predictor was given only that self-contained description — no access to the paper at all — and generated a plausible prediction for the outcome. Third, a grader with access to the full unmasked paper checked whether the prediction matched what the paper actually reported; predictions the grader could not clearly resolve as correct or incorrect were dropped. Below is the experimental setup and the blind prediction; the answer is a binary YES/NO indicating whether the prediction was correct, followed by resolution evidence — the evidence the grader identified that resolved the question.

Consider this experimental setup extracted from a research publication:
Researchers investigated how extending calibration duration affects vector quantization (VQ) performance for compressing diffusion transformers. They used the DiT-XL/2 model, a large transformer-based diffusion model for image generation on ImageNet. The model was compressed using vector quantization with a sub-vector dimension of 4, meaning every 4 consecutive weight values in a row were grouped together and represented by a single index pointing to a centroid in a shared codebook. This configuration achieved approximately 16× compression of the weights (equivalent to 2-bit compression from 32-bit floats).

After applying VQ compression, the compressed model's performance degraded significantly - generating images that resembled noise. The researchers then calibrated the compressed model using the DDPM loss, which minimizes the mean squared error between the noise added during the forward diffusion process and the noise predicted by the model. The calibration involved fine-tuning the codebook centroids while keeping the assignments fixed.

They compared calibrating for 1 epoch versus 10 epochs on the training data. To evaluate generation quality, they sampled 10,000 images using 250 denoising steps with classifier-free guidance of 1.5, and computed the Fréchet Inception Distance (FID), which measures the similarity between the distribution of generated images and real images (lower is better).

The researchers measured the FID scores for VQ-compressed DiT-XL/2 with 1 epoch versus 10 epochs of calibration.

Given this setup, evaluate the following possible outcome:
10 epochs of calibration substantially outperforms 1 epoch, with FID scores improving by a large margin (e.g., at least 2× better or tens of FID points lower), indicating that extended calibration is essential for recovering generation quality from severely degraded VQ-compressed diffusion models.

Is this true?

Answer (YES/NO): NO